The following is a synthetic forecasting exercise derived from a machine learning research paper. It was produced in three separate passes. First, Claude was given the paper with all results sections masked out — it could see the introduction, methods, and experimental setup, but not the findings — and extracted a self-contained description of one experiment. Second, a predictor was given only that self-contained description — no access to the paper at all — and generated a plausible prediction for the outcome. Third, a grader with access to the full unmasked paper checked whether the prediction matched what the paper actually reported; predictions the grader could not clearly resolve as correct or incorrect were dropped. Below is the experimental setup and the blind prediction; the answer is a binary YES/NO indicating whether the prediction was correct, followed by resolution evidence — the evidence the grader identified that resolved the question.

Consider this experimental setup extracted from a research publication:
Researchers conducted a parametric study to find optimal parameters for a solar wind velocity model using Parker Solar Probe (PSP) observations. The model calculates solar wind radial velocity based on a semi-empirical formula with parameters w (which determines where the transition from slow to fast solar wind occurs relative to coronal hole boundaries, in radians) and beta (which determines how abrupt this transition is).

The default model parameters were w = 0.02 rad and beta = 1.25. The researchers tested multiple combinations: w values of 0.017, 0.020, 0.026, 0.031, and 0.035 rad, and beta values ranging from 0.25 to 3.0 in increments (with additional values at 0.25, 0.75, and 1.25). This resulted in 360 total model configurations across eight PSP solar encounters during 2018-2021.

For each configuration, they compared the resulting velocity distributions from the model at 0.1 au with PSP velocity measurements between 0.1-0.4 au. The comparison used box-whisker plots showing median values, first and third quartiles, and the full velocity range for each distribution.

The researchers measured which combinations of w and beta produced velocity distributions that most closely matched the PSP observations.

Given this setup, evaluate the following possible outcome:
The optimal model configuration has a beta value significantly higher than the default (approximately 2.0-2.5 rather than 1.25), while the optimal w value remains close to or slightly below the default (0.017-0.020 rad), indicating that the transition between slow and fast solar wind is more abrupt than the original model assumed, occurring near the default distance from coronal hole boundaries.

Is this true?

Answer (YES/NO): NO